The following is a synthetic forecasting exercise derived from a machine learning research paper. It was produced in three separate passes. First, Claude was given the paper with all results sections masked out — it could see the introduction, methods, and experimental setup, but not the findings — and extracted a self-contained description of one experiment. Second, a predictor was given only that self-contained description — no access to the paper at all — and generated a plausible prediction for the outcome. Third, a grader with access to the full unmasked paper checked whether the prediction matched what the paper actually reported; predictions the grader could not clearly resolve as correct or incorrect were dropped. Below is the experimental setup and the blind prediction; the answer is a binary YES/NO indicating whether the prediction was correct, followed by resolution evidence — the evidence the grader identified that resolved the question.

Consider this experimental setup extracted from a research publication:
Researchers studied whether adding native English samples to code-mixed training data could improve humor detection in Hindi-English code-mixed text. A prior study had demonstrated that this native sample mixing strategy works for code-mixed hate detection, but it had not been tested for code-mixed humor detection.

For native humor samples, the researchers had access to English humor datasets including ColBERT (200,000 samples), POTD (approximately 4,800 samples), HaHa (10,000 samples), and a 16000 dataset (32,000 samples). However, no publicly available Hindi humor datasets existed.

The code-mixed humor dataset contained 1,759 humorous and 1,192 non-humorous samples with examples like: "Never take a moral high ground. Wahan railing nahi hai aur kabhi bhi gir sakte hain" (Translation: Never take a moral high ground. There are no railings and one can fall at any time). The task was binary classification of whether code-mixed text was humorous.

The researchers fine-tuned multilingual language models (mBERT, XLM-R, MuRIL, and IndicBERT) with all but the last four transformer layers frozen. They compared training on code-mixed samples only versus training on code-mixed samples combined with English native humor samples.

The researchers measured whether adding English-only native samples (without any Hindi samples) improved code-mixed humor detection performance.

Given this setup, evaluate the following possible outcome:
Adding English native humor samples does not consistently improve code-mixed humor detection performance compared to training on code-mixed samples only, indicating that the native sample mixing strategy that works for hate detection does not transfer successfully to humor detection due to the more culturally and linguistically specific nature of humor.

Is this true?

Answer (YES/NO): NO